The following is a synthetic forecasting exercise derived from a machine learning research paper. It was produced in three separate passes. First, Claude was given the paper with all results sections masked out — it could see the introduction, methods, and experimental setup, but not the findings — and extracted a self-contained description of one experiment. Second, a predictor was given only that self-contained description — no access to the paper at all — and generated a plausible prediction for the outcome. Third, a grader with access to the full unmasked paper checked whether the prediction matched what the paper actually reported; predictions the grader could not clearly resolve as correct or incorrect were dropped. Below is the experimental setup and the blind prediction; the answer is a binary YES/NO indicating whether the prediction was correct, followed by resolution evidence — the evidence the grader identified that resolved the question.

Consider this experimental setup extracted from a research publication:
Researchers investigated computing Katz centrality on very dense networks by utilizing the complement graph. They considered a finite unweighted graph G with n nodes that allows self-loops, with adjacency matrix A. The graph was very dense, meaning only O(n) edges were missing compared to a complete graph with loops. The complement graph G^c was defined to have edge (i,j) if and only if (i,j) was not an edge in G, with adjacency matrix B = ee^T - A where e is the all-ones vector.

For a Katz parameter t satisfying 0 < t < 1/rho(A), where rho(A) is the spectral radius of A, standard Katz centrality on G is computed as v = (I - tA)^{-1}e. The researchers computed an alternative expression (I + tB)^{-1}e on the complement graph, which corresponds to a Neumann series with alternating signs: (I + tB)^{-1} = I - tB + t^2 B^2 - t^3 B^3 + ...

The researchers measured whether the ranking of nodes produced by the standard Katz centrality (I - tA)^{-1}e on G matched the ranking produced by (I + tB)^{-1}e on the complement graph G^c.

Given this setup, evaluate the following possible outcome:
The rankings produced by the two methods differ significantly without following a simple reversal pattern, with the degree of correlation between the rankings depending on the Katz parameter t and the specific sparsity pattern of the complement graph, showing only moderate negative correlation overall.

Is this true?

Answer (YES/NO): NO